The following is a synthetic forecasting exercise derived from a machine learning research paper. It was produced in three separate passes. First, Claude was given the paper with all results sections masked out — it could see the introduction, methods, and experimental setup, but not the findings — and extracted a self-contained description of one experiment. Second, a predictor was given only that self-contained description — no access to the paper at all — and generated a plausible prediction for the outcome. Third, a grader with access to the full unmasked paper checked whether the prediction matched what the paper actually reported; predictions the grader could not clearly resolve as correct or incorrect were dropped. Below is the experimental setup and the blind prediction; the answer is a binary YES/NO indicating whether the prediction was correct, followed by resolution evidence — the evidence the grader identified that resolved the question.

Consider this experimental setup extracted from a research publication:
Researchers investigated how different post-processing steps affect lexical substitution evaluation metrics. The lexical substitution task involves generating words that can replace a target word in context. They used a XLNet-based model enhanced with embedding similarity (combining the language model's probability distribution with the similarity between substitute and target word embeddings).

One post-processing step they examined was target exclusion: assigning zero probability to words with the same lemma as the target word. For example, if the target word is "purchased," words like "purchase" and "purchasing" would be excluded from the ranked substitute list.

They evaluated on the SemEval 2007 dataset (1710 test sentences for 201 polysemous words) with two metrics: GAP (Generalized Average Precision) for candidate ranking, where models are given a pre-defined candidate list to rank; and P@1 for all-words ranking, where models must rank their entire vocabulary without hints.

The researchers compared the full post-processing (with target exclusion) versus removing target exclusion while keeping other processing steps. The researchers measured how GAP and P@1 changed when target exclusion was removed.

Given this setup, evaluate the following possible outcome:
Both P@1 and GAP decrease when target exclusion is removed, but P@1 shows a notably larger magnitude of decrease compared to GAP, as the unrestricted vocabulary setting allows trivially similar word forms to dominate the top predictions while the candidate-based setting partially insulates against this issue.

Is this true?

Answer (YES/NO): NO